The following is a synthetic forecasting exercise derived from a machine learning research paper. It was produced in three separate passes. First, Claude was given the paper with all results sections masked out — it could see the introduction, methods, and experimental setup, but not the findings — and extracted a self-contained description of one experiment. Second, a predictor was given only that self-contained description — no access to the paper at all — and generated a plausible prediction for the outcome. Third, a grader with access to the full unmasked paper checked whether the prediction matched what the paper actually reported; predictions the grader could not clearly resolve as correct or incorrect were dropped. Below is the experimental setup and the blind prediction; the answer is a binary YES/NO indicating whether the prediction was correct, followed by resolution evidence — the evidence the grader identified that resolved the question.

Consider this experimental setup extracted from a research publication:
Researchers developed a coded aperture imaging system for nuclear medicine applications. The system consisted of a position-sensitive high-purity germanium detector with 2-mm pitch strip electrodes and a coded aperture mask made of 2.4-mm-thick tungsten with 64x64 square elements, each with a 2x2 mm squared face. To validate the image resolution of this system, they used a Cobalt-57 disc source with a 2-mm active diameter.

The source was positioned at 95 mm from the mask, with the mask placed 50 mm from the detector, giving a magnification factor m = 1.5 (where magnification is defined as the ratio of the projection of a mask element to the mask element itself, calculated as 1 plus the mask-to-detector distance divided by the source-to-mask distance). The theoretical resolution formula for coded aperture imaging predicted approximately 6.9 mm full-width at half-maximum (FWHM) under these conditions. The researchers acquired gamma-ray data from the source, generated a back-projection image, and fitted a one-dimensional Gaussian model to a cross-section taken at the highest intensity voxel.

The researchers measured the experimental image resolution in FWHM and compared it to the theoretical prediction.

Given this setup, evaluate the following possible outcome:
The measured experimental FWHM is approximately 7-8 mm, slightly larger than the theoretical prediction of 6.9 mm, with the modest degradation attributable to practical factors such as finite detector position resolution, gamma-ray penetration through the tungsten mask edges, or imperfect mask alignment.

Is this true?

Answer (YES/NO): NO